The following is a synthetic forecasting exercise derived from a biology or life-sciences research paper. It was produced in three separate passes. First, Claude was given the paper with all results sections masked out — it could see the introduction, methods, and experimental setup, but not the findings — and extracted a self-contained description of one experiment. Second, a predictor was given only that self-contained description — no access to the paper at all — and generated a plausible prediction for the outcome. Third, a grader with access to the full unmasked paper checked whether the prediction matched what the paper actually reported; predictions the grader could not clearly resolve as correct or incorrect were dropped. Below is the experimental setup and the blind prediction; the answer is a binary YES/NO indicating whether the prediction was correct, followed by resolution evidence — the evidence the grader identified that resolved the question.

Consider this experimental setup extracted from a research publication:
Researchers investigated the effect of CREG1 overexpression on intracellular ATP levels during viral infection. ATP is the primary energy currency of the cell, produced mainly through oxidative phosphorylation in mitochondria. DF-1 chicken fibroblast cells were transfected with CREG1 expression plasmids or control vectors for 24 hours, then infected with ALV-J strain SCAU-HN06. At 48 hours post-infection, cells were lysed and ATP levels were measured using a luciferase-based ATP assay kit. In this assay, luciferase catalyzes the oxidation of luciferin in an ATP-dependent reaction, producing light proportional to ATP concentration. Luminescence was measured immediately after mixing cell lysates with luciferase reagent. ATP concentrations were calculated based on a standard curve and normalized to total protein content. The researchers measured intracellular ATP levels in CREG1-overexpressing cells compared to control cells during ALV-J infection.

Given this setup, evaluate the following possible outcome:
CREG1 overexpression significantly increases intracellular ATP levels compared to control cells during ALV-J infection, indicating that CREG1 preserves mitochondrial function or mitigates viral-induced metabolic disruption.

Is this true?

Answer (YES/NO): NO